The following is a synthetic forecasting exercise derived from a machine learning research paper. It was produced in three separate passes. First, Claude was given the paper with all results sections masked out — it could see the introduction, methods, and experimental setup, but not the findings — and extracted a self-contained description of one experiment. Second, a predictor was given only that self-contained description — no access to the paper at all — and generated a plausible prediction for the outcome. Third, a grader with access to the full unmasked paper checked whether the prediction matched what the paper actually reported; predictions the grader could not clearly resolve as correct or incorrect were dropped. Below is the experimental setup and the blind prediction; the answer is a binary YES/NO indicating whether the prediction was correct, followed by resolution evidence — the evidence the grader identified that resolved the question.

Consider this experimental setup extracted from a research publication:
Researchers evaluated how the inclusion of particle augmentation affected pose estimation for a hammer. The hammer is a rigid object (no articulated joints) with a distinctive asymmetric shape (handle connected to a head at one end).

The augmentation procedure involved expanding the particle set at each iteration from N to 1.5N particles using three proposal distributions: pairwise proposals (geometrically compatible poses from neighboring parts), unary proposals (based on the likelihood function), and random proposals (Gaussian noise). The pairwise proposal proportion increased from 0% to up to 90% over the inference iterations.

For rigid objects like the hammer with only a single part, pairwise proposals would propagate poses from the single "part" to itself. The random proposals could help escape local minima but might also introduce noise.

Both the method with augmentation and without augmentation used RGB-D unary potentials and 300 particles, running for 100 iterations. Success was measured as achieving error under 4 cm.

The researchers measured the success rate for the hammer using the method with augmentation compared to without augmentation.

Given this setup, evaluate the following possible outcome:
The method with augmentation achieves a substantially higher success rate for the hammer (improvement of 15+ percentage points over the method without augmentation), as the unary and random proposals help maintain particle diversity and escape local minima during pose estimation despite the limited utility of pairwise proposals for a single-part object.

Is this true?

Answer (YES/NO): NO